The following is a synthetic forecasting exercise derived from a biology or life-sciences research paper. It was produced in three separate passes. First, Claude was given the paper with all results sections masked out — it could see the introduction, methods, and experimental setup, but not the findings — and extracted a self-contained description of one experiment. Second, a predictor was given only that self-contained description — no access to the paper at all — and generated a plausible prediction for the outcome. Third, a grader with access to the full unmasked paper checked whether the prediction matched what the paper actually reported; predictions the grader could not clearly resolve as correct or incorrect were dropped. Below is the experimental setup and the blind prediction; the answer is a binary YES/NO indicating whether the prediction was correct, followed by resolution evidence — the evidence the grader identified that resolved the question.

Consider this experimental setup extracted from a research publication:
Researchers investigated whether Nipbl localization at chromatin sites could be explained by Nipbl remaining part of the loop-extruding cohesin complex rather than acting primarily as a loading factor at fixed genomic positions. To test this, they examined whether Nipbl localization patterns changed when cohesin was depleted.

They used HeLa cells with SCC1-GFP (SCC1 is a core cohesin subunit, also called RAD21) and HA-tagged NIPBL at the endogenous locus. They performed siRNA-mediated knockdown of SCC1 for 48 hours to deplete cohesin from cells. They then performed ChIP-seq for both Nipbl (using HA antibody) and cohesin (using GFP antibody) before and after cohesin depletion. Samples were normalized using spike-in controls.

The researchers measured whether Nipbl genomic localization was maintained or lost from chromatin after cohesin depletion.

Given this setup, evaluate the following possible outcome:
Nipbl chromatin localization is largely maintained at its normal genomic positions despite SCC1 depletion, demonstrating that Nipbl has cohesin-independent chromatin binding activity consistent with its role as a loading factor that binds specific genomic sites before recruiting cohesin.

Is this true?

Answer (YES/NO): NO